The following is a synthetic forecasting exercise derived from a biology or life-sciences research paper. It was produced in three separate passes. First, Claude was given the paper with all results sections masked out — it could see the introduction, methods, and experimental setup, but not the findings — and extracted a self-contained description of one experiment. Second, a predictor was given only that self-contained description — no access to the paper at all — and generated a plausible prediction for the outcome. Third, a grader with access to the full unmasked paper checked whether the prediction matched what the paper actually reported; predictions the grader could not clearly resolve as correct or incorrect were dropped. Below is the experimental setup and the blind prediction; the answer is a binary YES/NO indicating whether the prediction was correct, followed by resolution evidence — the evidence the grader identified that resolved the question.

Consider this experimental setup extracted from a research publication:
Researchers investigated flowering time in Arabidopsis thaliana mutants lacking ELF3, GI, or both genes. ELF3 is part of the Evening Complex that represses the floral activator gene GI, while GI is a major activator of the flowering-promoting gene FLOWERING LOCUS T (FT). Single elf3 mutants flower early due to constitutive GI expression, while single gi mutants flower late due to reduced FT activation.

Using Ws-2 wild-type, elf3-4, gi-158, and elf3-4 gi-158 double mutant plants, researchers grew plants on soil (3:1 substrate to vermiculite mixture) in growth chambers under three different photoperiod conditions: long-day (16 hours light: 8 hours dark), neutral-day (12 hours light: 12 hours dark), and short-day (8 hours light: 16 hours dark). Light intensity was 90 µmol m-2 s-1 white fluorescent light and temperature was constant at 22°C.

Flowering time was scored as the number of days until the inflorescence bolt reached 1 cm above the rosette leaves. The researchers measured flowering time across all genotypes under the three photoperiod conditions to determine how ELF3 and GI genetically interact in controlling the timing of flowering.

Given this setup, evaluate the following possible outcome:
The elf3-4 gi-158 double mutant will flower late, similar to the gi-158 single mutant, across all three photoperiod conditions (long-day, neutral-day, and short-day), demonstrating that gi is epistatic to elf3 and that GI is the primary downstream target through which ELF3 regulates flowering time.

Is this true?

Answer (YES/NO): NO